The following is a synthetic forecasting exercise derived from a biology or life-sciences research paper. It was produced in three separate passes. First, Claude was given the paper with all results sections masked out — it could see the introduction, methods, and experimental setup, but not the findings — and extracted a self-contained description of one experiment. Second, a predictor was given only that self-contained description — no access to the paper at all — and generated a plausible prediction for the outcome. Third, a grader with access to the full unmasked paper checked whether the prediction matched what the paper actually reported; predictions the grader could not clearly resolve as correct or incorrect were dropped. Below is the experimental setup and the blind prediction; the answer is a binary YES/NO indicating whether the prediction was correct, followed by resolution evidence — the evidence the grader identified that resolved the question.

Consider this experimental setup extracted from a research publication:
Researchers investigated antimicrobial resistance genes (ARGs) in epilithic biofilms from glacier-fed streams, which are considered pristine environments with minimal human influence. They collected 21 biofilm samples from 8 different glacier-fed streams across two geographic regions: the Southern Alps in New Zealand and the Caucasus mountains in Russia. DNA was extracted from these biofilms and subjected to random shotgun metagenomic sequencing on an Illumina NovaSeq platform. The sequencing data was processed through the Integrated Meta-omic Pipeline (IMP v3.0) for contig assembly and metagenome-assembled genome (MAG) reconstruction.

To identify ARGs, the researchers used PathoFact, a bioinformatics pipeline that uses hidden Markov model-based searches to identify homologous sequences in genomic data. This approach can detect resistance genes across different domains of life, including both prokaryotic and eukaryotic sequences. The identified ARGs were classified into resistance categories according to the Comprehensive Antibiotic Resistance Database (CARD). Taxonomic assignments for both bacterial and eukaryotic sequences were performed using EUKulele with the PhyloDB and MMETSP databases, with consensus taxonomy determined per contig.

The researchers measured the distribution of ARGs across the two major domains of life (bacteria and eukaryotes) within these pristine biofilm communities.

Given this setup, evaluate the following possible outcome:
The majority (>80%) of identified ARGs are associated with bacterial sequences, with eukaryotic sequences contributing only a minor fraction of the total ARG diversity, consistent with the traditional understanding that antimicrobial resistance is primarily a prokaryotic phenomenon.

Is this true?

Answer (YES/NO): NO